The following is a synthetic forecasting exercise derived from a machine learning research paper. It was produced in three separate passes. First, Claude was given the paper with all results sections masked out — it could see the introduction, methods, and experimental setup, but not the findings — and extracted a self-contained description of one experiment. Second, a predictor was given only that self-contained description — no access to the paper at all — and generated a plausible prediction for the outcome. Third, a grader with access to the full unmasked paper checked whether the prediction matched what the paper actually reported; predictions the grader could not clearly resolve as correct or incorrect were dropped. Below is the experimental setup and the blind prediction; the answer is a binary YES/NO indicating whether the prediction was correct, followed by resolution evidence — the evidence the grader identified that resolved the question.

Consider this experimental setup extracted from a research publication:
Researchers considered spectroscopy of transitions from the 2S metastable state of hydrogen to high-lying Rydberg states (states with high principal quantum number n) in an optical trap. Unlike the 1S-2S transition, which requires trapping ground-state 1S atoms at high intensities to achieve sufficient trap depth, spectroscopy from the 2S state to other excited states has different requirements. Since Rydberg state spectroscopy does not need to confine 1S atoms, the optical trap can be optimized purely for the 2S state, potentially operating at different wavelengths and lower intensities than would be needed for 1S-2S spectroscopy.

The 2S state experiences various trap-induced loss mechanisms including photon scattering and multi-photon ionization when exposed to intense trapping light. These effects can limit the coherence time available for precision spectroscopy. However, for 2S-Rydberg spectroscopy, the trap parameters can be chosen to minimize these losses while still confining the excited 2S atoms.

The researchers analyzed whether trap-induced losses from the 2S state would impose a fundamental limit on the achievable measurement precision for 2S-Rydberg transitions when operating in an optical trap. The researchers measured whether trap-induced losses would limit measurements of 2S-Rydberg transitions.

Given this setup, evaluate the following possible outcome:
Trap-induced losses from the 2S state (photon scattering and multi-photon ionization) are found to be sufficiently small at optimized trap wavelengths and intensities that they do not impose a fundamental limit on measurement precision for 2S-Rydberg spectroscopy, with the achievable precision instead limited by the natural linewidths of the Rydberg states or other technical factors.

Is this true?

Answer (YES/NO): YES